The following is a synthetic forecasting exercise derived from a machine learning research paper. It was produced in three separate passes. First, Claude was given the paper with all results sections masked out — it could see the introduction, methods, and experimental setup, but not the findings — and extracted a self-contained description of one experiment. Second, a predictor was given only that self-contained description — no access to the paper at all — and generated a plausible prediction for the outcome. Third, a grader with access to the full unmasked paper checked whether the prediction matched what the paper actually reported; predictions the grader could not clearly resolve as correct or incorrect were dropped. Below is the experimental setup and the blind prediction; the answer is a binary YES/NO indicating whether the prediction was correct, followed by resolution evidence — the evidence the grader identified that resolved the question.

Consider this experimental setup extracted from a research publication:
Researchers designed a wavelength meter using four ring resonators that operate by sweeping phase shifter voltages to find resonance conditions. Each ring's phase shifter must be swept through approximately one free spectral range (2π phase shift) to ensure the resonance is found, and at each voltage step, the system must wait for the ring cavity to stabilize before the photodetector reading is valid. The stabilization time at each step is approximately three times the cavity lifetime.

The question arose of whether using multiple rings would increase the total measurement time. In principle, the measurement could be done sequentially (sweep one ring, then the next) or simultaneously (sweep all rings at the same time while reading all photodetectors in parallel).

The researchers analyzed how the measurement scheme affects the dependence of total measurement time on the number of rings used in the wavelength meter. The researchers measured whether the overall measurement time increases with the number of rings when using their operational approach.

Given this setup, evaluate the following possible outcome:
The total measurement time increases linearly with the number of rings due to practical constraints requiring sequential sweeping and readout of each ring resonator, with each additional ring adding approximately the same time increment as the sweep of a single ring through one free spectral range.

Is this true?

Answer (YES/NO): NO